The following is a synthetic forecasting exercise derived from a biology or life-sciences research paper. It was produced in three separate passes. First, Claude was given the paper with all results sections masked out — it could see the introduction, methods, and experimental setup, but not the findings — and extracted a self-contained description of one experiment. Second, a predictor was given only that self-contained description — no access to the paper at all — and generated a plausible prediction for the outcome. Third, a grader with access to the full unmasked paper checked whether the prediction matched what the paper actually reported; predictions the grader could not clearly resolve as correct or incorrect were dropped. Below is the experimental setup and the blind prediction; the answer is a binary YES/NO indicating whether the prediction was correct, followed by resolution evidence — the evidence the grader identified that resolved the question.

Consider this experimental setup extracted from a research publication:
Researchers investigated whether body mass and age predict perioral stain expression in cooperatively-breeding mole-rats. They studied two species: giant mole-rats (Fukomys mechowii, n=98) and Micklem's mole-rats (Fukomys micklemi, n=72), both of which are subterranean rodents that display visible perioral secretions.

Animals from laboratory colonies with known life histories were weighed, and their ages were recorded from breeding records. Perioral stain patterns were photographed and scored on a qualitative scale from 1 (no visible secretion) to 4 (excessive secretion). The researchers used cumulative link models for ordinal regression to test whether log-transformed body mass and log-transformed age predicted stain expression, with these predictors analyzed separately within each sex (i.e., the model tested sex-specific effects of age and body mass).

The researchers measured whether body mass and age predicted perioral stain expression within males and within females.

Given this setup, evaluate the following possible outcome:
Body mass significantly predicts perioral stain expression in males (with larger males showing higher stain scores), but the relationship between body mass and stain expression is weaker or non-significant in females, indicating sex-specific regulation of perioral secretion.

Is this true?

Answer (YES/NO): NO